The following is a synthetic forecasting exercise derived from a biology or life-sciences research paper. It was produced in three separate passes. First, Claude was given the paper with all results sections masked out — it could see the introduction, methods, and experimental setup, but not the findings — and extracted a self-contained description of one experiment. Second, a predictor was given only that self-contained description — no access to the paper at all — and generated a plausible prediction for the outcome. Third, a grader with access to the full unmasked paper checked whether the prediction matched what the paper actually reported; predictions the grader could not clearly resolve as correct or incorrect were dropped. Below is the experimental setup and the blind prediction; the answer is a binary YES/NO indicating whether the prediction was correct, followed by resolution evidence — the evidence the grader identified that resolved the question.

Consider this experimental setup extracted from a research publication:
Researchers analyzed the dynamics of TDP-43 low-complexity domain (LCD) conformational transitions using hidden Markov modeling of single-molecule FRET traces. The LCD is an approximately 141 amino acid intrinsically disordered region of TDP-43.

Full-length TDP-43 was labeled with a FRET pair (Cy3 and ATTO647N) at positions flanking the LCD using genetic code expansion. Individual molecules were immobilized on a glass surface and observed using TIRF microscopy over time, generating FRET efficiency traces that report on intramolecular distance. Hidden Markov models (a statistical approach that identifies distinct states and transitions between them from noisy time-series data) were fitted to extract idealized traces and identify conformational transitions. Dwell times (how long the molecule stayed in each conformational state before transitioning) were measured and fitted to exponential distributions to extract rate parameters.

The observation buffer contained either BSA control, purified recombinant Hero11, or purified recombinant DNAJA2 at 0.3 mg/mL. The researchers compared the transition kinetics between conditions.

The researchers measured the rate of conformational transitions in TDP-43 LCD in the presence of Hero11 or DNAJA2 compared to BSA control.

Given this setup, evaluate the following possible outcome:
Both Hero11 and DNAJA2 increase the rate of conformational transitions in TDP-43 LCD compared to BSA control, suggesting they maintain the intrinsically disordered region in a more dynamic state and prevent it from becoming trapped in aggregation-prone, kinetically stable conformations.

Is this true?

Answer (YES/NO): NO